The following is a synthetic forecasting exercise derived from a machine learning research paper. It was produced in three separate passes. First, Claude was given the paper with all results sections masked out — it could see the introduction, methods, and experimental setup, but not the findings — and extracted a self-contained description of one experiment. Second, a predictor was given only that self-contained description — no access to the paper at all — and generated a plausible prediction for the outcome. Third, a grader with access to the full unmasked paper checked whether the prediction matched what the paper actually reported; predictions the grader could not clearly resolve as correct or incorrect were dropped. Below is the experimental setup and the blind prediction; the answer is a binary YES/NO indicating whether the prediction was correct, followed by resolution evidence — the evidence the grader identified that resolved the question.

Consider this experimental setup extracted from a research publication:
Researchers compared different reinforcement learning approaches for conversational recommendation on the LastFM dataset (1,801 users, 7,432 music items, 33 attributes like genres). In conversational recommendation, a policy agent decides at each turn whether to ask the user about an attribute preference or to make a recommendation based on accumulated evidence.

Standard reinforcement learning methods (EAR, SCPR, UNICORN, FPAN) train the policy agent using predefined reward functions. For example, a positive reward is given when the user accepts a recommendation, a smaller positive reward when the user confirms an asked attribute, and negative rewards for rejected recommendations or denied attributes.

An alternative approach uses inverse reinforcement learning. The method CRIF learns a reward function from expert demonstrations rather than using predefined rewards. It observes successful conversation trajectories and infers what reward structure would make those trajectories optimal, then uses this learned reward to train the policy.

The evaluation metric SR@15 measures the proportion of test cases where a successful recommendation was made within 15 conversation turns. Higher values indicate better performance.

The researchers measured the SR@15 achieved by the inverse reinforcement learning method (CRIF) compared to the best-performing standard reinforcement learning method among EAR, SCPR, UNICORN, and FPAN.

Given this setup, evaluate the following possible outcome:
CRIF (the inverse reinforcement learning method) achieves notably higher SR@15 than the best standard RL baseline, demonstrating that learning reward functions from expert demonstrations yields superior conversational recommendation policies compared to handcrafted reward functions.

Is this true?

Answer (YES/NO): YES